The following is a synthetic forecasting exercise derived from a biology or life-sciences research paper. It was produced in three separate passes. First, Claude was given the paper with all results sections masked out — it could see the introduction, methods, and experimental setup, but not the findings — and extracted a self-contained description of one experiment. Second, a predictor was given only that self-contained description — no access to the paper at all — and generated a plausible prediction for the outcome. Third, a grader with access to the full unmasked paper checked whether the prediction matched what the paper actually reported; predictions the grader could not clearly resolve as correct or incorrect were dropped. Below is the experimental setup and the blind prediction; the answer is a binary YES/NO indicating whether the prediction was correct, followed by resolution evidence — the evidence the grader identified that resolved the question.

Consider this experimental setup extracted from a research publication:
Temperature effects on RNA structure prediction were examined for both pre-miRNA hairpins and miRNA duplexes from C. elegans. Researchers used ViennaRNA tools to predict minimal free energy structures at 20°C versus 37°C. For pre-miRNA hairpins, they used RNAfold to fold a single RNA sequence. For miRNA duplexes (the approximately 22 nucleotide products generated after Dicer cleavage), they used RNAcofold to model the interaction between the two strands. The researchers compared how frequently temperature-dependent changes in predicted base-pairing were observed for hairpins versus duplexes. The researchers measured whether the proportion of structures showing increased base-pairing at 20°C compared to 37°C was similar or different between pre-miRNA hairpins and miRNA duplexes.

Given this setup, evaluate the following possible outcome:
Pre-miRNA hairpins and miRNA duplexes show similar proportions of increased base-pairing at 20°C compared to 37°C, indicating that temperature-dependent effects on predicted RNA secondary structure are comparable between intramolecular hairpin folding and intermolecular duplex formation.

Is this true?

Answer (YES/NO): NO